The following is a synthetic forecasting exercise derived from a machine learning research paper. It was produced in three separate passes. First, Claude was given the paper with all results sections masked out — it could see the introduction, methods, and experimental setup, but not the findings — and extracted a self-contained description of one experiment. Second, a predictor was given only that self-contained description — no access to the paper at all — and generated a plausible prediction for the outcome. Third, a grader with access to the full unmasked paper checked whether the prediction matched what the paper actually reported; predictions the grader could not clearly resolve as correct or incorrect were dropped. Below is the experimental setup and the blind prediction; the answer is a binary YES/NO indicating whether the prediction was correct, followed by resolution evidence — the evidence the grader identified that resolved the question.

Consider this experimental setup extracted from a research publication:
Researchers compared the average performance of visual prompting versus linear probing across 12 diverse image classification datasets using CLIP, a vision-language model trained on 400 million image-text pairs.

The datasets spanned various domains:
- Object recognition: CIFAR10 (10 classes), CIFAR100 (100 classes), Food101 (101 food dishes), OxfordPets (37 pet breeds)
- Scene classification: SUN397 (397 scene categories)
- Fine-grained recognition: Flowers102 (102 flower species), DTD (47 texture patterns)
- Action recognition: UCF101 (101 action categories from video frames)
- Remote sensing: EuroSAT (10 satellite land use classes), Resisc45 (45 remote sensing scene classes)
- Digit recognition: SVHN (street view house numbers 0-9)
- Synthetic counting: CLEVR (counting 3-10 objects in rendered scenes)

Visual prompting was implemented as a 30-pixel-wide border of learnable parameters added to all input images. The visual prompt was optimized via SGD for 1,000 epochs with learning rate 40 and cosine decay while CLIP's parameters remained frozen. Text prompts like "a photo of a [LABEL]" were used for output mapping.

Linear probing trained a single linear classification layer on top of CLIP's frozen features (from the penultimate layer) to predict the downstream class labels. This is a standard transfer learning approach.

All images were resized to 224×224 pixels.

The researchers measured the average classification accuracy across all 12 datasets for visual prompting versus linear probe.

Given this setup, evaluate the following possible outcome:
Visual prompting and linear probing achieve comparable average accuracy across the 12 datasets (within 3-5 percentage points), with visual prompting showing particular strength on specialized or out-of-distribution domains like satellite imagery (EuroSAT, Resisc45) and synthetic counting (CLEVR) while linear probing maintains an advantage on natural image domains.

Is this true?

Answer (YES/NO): NO